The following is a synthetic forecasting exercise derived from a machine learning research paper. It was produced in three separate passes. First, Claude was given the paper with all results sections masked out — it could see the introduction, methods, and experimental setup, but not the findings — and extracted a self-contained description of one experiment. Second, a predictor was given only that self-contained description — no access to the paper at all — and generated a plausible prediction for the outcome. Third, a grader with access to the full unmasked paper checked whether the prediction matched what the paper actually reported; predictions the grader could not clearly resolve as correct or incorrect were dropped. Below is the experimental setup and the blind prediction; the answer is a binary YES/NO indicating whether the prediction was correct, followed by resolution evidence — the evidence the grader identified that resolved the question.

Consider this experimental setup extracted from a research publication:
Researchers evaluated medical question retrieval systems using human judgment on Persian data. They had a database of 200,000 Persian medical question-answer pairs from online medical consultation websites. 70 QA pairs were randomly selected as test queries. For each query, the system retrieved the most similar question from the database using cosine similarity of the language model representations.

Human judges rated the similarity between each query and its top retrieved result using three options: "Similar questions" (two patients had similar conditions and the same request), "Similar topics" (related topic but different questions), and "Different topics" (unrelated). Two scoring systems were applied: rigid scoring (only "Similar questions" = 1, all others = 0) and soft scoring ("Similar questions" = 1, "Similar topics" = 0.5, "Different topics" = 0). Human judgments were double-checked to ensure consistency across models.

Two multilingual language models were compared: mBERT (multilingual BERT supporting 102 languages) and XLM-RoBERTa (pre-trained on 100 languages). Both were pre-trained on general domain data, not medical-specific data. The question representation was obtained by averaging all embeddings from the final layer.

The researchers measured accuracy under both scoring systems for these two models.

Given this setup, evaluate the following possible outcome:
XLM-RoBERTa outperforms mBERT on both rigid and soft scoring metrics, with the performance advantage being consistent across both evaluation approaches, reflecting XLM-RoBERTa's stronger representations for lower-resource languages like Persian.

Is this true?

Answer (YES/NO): NO